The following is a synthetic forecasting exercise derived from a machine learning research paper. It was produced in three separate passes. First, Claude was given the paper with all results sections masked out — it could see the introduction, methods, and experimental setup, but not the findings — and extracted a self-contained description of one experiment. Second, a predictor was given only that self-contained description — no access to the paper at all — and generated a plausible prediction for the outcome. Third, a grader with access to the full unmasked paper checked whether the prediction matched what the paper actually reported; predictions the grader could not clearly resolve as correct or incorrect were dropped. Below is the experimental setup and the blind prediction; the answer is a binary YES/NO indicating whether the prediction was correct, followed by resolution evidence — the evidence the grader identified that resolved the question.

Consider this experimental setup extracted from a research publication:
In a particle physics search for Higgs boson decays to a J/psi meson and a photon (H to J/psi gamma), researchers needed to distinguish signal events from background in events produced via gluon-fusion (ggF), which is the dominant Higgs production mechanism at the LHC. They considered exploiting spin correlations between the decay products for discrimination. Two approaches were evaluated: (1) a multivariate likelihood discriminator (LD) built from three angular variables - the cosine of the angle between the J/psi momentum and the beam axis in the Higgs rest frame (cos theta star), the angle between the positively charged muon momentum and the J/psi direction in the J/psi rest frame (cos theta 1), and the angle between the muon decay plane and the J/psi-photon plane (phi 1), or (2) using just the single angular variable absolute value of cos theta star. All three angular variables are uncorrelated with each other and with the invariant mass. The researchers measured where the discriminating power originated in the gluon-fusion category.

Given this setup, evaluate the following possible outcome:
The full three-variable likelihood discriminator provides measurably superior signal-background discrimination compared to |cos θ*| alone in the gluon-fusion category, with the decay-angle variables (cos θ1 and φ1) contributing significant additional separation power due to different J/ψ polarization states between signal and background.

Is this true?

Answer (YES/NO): NO